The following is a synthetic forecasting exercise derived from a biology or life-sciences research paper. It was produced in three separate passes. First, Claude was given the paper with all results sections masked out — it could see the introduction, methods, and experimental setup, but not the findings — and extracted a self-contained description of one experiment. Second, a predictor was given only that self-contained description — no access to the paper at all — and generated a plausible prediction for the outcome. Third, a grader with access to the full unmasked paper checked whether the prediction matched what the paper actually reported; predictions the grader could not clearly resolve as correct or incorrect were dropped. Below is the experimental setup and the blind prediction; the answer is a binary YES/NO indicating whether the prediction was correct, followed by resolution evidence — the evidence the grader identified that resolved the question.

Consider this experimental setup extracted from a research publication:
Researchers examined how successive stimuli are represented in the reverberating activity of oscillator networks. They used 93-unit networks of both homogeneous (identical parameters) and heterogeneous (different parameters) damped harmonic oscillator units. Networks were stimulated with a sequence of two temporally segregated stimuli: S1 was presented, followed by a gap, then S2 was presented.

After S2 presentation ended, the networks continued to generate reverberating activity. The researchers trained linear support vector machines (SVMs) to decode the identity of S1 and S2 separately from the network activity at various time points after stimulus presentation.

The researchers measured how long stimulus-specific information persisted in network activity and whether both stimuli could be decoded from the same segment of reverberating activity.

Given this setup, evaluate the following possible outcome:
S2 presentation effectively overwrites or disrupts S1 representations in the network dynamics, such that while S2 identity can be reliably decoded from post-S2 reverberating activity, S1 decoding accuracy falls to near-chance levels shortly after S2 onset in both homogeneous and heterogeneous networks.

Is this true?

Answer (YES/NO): NO